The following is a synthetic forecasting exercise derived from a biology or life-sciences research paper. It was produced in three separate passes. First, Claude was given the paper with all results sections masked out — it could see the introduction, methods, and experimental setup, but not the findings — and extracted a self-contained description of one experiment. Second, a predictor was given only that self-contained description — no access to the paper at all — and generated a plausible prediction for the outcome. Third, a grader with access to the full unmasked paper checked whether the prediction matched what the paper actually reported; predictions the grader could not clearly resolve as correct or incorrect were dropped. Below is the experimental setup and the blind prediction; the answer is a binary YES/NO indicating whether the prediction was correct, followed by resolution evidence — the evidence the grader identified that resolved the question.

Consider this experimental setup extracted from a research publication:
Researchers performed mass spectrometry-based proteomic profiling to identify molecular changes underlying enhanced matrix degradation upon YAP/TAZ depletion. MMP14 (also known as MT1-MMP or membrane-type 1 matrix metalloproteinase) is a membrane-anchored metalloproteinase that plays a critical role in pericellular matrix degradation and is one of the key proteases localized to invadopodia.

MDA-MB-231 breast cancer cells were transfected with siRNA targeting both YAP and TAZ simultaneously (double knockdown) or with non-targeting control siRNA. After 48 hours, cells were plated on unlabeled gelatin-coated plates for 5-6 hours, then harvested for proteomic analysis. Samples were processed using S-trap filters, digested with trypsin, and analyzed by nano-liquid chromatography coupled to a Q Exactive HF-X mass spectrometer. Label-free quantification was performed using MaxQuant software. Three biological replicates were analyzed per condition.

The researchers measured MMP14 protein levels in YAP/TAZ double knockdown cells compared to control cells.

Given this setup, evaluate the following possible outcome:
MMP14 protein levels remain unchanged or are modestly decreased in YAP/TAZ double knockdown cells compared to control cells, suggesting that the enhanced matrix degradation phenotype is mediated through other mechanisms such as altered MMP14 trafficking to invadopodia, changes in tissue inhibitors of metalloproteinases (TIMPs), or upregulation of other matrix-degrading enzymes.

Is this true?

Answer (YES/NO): NO